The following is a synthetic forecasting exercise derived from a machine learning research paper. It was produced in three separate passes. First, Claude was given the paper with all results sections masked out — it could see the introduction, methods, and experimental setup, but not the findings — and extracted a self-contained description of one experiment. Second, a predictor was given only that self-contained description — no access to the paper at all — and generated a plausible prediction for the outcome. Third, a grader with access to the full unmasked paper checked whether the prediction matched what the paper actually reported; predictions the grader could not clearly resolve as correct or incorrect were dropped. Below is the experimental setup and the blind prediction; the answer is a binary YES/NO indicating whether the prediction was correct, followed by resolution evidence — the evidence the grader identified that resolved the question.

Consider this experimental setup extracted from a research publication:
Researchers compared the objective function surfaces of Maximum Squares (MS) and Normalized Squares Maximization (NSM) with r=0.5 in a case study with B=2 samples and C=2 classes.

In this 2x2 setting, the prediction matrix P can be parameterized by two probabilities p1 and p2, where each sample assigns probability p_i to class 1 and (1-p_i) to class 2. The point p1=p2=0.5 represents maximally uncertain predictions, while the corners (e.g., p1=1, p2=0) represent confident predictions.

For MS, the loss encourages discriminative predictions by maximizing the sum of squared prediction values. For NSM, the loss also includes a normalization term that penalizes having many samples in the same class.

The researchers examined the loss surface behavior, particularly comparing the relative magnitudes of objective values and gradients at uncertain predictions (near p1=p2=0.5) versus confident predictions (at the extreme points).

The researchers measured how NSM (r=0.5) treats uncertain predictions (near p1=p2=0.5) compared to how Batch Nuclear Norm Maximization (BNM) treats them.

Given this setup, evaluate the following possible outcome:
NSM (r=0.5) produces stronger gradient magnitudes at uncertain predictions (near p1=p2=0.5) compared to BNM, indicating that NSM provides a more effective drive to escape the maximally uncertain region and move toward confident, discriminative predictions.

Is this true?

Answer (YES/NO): NO